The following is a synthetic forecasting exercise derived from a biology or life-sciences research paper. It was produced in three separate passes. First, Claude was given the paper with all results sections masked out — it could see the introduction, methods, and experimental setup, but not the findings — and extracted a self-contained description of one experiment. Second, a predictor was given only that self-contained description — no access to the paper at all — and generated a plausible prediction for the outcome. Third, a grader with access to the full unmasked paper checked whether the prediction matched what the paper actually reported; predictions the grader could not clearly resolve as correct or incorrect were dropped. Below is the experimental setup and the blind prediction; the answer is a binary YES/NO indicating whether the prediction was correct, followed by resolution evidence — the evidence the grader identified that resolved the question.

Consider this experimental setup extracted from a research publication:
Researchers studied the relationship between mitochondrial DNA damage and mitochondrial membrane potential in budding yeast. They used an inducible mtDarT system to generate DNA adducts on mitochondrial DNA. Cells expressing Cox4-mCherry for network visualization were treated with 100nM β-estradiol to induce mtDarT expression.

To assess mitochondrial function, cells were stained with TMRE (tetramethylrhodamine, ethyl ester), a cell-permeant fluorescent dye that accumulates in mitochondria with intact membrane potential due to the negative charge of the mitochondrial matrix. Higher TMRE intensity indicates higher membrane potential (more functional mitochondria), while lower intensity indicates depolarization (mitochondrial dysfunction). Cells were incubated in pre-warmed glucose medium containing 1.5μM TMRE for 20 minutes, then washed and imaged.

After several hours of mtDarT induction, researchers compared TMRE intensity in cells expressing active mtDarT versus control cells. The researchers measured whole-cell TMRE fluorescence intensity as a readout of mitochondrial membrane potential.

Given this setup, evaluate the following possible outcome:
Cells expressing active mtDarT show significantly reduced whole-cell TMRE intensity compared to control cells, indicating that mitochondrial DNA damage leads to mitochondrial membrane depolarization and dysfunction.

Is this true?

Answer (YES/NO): YES